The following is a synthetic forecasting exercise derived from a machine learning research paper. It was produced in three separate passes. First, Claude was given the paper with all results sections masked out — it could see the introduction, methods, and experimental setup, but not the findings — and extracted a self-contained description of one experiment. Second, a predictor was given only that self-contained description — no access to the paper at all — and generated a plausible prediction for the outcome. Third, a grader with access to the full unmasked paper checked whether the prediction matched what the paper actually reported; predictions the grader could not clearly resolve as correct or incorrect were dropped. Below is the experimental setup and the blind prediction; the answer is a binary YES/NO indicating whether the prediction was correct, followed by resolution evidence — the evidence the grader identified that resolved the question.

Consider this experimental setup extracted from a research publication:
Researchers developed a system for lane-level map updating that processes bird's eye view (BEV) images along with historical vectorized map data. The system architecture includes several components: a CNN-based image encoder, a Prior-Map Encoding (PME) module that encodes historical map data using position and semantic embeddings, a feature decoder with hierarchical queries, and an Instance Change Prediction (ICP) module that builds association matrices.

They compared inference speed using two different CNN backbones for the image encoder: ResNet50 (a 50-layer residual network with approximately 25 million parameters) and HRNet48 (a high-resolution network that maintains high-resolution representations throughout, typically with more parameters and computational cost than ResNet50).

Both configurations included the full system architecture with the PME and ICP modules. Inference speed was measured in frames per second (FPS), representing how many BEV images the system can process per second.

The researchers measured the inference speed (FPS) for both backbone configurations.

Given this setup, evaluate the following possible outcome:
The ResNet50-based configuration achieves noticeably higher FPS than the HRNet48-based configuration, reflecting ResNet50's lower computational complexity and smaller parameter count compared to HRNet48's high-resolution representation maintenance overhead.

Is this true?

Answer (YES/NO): NO